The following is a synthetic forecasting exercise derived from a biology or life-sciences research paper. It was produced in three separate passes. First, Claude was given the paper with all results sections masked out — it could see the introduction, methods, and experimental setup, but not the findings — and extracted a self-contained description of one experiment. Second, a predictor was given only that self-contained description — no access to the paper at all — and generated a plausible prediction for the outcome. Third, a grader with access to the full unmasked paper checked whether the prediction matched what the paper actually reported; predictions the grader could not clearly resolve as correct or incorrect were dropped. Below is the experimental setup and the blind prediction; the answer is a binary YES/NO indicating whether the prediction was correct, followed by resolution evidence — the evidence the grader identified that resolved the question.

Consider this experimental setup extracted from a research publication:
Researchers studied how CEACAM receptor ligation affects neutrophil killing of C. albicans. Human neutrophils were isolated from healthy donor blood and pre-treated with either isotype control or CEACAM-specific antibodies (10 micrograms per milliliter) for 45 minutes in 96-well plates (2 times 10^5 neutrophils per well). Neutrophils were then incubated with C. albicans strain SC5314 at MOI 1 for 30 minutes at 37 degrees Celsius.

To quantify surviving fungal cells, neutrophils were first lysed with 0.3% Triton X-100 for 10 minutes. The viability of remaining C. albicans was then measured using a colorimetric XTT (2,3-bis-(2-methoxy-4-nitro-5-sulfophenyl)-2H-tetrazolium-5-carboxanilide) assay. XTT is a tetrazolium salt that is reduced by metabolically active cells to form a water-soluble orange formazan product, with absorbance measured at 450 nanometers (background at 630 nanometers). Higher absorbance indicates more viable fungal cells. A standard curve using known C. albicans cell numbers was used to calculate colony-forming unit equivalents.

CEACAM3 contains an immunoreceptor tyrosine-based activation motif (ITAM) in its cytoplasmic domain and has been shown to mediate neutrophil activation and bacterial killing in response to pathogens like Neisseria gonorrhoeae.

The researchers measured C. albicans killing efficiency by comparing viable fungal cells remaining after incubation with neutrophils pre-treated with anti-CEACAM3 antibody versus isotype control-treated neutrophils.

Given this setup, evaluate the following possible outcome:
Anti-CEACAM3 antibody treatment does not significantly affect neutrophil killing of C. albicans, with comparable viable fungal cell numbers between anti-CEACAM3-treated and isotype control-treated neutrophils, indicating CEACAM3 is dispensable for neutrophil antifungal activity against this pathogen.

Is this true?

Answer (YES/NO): YES